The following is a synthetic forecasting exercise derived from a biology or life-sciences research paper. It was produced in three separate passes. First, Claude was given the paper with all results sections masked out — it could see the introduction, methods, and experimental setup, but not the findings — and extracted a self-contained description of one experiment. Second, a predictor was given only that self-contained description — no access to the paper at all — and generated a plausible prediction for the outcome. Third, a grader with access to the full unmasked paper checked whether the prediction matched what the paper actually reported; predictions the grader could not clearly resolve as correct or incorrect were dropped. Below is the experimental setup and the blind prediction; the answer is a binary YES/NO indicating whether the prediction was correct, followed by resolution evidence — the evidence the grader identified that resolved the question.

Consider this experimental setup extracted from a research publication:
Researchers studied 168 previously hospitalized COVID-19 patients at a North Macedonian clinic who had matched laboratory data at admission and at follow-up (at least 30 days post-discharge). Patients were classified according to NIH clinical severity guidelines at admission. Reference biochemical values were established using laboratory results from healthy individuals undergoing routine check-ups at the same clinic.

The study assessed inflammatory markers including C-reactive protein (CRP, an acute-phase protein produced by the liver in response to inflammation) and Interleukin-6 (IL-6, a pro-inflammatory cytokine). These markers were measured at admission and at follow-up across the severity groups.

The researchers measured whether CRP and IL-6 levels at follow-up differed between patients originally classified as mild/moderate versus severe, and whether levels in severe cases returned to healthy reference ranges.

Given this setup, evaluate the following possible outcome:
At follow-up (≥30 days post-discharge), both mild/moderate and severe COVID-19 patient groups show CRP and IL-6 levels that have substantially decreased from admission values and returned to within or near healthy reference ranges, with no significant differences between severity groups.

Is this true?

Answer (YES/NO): NO